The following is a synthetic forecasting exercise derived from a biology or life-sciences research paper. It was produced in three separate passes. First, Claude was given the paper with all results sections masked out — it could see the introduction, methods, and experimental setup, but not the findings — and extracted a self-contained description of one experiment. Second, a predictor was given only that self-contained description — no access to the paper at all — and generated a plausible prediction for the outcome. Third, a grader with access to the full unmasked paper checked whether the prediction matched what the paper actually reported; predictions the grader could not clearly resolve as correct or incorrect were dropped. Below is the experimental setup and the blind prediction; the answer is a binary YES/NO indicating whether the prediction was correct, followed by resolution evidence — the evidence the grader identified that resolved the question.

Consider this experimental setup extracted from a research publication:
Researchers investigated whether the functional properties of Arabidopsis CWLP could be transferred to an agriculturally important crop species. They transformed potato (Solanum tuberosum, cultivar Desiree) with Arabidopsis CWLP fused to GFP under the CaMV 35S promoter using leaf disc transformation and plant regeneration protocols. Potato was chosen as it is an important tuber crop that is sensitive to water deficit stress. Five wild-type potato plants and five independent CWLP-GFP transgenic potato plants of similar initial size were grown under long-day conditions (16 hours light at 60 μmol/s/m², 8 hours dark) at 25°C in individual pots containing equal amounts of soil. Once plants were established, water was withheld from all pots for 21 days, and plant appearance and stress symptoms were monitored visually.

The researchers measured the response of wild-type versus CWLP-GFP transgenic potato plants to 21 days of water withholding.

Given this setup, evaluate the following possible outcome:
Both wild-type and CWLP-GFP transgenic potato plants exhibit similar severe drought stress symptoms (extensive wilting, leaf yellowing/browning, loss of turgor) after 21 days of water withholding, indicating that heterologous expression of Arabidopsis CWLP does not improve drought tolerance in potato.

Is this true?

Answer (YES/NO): NO